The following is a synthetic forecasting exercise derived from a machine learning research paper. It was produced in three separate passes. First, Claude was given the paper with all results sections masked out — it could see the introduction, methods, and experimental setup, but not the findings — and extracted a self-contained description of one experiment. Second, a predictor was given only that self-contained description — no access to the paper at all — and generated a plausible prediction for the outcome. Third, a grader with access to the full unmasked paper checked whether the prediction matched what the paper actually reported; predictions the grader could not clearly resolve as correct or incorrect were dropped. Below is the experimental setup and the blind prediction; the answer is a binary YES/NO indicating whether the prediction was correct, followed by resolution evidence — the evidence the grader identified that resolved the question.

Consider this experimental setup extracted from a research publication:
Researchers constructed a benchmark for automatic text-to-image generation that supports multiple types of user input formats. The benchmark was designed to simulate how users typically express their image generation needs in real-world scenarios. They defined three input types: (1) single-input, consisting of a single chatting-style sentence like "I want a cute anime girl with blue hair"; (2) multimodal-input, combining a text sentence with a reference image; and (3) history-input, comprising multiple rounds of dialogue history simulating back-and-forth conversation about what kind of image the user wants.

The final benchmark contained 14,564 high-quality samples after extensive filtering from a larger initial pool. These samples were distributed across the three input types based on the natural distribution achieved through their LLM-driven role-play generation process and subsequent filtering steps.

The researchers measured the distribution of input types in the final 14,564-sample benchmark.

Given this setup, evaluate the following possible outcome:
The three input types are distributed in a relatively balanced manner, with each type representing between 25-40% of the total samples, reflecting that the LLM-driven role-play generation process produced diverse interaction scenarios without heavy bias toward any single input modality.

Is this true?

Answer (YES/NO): NO